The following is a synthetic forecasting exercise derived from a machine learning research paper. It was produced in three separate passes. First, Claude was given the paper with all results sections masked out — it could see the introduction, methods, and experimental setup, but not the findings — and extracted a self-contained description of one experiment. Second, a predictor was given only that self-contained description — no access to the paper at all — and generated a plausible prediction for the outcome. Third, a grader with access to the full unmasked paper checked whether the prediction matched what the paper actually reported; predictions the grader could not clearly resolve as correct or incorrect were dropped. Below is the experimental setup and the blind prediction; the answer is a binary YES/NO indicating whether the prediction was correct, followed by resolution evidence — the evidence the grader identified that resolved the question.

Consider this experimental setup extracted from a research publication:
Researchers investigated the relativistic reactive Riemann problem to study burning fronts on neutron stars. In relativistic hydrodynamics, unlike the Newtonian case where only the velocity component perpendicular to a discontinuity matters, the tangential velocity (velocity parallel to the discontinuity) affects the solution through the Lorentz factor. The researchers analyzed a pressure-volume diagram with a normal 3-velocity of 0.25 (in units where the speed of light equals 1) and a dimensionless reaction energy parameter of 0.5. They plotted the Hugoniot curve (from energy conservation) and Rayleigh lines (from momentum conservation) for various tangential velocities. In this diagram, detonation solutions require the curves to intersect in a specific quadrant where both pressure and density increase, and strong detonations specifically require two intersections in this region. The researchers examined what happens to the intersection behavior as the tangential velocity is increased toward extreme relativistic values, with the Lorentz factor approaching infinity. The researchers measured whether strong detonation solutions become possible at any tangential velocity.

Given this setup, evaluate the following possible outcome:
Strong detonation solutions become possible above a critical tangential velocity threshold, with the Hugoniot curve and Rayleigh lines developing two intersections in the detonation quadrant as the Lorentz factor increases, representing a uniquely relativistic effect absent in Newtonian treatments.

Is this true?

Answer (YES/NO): NO